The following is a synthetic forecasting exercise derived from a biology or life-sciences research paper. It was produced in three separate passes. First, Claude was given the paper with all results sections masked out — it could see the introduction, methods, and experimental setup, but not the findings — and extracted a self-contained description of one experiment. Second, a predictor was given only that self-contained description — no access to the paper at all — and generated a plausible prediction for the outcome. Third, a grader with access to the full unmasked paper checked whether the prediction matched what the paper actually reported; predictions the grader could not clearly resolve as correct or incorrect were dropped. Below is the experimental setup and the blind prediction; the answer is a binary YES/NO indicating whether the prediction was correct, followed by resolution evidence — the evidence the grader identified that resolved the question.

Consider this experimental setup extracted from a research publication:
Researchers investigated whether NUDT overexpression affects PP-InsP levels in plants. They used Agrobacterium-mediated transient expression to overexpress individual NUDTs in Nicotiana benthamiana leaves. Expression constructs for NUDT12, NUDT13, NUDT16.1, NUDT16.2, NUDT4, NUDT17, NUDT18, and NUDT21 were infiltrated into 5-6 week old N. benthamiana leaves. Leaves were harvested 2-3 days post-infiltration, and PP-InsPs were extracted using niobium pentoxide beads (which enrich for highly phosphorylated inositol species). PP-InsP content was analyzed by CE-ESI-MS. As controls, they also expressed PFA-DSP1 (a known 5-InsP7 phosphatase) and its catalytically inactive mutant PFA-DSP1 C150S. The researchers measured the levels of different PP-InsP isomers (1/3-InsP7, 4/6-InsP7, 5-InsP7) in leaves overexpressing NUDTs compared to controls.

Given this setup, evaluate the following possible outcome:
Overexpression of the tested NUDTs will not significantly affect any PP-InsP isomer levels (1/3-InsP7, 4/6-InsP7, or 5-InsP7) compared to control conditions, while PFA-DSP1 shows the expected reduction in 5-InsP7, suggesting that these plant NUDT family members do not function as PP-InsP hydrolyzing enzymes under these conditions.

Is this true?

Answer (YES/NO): NO